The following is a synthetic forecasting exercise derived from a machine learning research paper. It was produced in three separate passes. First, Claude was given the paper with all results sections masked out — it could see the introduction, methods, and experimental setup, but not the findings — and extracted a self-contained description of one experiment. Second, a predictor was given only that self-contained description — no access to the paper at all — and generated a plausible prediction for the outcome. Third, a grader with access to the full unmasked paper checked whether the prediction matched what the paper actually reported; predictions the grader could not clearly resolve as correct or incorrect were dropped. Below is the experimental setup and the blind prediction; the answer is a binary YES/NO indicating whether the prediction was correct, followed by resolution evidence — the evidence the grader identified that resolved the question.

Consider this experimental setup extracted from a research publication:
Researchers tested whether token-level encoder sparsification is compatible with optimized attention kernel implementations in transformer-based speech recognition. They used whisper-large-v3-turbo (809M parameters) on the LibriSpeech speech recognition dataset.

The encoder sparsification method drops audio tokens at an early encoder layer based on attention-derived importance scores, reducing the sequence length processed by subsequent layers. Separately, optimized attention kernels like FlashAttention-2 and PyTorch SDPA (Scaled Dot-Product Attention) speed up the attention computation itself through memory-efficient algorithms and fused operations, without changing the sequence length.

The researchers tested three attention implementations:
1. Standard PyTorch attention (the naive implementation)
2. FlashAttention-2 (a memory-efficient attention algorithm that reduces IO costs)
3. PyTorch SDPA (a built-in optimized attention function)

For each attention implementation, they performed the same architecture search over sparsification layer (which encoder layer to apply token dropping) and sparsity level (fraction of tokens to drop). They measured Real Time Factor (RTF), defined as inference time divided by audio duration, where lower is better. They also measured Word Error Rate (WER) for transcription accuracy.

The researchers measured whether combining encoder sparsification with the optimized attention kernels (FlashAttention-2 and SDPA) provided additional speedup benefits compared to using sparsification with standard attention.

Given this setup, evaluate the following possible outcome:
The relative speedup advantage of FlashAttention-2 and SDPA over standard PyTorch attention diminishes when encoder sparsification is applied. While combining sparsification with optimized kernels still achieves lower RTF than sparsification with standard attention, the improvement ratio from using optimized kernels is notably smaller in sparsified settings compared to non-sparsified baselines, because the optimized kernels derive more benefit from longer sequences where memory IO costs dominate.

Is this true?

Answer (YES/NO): NO